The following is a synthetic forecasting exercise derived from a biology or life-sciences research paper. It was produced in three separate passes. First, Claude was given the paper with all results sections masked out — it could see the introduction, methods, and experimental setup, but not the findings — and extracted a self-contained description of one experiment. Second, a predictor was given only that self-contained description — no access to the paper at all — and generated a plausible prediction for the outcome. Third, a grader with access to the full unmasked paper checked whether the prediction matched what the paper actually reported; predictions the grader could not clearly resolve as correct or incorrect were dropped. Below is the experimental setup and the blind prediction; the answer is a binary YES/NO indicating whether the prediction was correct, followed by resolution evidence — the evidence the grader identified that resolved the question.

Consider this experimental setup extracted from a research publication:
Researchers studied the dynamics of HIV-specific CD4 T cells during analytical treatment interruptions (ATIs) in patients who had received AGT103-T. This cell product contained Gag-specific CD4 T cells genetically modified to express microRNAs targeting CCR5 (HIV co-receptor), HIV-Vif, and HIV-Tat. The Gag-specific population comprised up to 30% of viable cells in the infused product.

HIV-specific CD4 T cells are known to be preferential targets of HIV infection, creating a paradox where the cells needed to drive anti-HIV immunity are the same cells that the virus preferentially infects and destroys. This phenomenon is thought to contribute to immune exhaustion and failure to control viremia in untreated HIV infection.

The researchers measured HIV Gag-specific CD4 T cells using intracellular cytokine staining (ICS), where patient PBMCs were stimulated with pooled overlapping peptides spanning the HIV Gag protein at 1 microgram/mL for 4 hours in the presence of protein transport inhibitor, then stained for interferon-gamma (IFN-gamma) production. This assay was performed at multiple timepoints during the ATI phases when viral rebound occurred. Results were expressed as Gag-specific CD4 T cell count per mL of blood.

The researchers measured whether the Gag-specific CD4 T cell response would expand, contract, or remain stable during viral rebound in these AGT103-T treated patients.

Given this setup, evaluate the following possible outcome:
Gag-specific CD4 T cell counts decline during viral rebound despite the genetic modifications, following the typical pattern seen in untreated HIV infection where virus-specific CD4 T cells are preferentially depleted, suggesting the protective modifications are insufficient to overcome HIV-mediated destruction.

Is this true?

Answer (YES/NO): NO